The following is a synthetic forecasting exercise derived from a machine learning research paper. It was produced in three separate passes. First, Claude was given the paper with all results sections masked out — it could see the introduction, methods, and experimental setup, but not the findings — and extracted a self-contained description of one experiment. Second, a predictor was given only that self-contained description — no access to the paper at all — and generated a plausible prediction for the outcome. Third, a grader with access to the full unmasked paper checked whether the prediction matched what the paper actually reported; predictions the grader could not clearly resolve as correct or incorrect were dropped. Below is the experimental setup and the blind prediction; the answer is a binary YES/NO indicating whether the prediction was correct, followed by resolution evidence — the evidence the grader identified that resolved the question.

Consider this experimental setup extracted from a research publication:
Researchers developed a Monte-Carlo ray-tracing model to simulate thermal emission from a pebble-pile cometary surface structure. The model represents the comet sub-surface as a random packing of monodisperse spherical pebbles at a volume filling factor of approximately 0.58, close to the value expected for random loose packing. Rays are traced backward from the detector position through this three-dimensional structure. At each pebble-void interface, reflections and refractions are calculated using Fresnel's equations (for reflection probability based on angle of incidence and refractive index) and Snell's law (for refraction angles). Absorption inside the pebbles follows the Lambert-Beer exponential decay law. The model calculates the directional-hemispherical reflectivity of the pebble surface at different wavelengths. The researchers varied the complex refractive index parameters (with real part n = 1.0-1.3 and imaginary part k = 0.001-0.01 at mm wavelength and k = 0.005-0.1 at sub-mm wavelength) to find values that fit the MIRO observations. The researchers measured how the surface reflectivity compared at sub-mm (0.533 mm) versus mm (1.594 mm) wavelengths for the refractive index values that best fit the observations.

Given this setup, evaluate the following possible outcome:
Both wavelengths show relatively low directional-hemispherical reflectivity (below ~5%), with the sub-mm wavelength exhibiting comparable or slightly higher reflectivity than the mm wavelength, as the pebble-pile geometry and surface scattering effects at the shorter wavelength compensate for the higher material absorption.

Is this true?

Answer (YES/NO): NO